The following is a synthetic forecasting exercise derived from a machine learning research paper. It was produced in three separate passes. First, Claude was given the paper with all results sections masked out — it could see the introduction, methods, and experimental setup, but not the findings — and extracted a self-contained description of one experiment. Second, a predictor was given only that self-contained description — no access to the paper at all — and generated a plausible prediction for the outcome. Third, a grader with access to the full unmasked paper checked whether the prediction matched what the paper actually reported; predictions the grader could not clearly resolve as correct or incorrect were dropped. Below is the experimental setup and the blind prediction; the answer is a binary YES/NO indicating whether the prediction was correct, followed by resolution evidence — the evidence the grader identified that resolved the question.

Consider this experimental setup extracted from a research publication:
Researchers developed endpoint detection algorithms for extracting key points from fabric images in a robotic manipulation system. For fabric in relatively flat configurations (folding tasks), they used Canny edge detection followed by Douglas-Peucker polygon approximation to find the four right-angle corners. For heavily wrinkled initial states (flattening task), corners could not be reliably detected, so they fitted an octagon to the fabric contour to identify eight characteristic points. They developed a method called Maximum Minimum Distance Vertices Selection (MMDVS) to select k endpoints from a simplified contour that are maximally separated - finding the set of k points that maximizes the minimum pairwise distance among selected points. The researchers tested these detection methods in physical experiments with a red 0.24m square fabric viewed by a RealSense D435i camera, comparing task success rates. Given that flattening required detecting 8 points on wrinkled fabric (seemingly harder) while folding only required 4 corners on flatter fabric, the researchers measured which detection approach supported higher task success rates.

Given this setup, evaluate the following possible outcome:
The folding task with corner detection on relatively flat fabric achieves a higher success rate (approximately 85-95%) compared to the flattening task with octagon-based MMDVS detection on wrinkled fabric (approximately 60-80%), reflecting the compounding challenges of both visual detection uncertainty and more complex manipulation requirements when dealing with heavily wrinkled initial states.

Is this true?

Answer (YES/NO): NO